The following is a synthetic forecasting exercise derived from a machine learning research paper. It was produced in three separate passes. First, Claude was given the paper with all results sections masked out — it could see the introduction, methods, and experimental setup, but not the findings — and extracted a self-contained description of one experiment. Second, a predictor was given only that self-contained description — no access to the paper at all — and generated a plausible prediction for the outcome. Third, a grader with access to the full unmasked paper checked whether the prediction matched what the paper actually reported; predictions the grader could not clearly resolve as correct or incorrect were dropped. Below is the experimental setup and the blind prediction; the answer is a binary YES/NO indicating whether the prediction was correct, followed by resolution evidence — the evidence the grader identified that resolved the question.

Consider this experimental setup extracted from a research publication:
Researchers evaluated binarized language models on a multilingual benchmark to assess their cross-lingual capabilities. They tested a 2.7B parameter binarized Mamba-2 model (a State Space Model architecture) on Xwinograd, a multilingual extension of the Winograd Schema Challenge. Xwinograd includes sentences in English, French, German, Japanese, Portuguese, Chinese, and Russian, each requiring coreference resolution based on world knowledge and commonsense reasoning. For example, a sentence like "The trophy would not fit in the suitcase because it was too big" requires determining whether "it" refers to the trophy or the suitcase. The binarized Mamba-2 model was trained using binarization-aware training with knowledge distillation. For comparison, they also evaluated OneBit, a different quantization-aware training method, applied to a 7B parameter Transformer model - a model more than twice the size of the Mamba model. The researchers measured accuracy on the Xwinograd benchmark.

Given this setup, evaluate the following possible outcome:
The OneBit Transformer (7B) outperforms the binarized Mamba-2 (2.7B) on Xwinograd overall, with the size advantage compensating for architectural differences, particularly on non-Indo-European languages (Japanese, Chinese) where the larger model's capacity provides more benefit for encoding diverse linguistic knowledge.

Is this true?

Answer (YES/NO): NO